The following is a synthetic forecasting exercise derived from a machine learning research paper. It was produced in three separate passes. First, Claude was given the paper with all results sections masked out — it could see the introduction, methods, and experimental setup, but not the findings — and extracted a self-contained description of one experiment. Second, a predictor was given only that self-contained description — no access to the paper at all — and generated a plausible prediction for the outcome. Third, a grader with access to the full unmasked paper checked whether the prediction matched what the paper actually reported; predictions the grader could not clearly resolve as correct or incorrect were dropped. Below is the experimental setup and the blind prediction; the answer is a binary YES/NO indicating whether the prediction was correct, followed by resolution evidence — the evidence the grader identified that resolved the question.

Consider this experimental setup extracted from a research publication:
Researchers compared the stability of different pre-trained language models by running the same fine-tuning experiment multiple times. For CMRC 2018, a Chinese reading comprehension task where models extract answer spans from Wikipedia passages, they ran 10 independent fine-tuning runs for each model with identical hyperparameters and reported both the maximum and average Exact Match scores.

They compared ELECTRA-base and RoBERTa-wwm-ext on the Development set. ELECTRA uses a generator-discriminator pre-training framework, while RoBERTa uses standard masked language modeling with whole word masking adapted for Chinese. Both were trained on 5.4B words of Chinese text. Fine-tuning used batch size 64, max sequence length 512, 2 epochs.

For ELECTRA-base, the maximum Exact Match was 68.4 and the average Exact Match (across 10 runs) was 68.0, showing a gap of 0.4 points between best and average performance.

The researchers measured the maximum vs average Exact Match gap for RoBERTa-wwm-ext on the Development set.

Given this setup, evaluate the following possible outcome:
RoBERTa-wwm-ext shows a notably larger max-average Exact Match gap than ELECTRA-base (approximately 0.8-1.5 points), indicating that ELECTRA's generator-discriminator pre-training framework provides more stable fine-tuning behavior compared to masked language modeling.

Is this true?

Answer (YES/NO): YES